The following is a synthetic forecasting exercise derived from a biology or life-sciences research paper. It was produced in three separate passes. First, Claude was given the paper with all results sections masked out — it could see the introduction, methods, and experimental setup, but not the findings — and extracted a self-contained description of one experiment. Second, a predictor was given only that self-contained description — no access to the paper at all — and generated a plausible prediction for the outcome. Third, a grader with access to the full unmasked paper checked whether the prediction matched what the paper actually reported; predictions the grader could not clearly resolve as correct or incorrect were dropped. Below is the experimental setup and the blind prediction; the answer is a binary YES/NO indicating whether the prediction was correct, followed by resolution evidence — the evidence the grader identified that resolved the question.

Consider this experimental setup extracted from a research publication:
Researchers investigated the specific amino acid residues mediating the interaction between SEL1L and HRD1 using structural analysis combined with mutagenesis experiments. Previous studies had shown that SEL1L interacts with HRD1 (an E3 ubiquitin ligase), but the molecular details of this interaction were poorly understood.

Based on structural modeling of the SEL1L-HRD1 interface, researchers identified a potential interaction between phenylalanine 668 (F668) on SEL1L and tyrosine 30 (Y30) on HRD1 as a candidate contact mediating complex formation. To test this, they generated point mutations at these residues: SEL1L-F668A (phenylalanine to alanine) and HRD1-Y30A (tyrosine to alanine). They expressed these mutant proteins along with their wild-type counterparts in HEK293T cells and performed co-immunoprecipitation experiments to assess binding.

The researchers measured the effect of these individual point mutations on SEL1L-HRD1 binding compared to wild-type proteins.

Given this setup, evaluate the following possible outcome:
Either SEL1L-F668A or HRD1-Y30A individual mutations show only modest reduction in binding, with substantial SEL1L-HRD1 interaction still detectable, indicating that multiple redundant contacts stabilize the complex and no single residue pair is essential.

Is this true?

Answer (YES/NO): NO